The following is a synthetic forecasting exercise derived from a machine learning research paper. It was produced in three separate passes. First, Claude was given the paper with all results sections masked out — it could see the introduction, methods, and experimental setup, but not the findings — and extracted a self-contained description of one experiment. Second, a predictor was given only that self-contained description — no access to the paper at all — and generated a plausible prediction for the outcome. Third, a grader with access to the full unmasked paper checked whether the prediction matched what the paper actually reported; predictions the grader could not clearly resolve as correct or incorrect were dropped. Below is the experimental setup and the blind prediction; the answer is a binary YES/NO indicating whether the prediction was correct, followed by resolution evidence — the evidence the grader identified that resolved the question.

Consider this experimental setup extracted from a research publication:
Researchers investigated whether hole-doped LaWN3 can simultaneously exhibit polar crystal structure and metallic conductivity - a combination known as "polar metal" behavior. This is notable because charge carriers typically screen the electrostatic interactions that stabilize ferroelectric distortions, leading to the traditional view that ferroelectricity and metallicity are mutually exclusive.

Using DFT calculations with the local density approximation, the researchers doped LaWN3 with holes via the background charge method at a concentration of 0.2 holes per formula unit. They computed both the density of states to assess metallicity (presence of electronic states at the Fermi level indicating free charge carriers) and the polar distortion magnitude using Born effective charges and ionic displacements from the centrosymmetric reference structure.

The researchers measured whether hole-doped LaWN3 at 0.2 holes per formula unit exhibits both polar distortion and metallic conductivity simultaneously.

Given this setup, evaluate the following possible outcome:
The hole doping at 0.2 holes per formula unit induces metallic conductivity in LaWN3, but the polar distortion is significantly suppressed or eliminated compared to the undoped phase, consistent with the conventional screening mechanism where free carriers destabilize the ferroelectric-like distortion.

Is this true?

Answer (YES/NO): NO